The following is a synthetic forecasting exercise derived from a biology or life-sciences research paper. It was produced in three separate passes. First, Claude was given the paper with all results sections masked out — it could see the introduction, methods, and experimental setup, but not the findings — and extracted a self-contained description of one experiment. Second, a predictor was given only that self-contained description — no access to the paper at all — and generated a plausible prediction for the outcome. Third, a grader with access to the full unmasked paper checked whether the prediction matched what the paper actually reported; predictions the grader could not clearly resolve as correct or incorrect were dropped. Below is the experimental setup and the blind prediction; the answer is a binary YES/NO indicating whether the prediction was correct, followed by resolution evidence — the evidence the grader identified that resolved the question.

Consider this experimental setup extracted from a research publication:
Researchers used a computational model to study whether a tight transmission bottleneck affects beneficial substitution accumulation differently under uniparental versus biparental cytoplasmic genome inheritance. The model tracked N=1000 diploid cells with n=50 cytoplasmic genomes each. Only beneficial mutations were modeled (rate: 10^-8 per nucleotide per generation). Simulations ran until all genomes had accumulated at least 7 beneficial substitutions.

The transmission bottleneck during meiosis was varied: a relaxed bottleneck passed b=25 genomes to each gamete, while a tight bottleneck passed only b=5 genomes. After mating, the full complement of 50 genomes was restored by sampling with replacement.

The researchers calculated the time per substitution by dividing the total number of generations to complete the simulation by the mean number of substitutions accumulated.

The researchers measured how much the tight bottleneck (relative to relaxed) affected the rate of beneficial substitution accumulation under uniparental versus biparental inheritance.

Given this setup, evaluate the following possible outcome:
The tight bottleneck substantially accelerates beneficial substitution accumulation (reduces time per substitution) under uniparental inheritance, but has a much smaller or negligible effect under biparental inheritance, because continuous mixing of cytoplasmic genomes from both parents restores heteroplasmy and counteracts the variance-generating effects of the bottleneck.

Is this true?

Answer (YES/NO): NO